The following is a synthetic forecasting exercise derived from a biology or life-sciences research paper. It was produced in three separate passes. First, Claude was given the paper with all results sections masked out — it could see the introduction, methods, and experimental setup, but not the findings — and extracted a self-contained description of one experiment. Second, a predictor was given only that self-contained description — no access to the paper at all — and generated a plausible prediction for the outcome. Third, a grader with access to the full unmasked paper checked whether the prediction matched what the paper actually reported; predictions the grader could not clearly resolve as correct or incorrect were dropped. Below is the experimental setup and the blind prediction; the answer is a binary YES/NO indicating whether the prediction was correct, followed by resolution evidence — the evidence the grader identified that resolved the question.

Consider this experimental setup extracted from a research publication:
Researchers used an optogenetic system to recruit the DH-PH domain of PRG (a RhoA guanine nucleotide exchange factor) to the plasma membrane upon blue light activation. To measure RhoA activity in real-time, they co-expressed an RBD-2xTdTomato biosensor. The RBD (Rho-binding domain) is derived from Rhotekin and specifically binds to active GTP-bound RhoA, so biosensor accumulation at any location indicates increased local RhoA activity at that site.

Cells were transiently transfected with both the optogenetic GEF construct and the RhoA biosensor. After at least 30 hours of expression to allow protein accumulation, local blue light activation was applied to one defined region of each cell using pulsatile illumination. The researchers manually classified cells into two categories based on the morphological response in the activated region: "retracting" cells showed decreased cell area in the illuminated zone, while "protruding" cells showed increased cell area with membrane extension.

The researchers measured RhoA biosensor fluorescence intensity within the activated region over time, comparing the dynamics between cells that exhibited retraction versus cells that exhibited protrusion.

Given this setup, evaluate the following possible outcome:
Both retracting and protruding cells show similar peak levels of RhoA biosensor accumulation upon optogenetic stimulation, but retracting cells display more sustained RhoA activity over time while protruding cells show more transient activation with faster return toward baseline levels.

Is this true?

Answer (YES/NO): NO